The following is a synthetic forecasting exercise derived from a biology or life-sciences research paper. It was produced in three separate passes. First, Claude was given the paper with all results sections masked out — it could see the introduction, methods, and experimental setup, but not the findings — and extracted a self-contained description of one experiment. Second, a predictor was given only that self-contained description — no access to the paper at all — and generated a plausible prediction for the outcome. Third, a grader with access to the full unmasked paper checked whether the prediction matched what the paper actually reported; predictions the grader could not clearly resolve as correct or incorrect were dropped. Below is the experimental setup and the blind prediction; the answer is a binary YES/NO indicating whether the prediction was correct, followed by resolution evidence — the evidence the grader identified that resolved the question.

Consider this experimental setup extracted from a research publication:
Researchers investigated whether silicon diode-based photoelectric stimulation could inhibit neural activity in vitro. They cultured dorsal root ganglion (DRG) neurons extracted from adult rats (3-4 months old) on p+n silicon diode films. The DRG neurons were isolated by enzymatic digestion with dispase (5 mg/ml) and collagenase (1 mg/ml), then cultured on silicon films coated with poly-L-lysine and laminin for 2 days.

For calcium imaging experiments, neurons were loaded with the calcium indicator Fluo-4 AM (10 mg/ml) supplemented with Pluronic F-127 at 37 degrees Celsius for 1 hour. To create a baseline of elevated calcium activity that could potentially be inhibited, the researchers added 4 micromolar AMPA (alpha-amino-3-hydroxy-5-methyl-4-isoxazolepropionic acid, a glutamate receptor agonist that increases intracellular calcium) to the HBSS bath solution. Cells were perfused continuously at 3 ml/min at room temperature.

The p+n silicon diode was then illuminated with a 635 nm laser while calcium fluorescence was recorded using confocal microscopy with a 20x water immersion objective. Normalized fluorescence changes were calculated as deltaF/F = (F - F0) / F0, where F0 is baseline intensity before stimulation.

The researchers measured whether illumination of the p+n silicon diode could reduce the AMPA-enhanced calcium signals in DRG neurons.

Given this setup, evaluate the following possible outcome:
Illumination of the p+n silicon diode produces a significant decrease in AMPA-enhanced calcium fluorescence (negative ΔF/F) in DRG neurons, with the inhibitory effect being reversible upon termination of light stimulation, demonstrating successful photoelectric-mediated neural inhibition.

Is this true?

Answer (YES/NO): NO